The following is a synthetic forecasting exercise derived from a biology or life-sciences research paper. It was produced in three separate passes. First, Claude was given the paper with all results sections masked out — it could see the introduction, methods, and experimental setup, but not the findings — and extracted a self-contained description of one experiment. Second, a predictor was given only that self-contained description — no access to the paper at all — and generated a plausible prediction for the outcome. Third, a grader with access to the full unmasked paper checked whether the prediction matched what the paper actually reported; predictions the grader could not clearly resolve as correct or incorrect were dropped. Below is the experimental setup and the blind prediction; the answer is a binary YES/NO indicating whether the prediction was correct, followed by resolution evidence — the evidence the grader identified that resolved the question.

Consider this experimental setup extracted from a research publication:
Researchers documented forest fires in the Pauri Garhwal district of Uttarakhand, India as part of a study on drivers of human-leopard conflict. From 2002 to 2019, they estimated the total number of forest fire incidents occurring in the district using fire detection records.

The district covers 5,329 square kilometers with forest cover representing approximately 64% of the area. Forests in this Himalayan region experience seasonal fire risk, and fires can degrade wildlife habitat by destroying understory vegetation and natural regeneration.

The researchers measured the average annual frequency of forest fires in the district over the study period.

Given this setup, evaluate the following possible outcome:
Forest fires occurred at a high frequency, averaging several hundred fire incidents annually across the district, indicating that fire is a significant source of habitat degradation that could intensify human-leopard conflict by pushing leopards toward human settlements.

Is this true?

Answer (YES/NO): NO